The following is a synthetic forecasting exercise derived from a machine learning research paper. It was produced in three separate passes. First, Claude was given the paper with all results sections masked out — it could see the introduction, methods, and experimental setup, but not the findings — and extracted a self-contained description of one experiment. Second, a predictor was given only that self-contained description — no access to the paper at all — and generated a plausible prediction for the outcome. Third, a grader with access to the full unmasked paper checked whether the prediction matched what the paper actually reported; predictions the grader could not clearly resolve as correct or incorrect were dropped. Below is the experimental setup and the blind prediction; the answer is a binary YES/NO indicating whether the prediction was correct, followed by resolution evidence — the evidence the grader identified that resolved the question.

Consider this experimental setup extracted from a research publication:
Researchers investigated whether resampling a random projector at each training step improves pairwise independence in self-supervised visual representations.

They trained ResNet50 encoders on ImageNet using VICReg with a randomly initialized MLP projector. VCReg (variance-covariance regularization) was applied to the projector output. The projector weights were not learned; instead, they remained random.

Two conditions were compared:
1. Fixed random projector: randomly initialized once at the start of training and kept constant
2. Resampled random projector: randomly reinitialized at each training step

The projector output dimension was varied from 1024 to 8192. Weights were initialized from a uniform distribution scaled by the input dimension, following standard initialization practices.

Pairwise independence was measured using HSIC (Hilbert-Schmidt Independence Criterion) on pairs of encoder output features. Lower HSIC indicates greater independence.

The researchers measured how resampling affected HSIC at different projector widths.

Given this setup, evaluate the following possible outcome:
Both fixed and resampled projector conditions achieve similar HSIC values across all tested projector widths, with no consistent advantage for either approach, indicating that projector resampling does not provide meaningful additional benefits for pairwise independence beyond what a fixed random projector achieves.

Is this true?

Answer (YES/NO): NO